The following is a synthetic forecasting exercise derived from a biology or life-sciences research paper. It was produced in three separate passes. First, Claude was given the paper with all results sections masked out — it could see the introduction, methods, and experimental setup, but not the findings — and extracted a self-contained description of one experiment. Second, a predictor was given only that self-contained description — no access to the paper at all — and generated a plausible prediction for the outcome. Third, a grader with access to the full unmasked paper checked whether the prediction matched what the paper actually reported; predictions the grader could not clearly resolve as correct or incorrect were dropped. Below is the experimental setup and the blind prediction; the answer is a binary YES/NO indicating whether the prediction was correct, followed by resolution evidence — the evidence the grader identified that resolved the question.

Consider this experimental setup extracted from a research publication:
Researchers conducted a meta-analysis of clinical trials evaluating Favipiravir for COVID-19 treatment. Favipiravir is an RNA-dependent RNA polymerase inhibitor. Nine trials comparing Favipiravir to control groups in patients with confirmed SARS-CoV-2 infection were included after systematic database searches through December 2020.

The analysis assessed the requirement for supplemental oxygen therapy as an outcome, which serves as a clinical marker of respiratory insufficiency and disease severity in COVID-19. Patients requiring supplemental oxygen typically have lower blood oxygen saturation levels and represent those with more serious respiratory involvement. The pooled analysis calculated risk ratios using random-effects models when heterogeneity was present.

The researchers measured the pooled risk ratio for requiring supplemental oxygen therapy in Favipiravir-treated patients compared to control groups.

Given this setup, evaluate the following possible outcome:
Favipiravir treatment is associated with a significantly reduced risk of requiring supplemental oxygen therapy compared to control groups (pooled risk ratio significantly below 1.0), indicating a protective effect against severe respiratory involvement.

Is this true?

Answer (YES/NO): NO